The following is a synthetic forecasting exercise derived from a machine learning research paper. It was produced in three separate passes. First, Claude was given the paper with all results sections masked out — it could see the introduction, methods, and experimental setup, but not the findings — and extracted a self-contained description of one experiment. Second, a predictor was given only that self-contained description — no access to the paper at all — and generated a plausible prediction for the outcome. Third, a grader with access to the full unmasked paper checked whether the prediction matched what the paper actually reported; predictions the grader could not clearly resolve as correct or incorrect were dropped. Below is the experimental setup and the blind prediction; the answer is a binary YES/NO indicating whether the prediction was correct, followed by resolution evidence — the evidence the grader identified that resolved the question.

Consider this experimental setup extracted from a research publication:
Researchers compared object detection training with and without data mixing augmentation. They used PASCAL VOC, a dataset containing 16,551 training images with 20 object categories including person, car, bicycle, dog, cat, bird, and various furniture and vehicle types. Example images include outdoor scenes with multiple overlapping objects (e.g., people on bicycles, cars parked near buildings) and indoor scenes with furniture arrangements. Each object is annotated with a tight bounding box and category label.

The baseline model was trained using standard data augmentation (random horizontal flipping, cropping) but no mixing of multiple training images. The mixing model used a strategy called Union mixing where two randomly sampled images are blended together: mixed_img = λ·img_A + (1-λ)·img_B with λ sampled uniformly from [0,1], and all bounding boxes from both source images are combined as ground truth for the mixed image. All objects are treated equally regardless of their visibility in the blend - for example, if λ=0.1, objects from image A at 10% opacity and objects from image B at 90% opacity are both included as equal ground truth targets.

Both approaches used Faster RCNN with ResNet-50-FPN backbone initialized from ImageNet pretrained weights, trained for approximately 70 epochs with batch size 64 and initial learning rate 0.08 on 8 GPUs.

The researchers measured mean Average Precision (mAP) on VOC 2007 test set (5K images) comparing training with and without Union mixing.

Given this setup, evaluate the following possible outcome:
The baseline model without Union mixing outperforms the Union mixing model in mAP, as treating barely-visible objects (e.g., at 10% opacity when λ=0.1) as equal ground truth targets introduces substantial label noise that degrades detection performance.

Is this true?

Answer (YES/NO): NO